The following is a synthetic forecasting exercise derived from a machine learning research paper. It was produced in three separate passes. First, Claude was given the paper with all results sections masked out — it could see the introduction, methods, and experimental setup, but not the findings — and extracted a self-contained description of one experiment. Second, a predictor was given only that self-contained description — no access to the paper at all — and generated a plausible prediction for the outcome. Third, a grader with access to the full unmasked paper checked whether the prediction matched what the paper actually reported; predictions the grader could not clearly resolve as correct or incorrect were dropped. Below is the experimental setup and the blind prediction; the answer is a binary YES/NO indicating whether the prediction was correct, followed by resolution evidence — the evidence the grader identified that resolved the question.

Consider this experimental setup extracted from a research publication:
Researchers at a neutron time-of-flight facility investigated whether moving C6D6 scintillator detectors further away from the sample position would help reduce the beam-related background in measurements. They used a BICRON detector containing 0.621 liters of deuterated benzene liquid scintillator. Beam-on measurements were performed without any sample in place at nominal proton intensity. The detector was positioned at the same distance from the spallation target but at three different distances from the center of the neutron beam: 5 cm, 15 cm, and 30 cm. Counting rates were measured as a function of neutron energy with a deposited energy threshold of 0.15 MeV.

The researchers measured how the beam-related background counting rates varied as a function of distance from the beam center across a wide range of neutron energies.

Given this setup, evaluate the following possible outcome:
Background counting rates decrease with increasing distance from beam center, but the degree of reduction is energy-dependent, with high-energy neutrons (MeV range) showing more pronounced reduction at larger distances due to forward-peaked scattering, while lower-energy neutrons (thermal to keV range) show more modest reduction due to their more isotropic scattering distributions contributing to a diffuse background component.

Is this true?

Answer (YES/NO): NO